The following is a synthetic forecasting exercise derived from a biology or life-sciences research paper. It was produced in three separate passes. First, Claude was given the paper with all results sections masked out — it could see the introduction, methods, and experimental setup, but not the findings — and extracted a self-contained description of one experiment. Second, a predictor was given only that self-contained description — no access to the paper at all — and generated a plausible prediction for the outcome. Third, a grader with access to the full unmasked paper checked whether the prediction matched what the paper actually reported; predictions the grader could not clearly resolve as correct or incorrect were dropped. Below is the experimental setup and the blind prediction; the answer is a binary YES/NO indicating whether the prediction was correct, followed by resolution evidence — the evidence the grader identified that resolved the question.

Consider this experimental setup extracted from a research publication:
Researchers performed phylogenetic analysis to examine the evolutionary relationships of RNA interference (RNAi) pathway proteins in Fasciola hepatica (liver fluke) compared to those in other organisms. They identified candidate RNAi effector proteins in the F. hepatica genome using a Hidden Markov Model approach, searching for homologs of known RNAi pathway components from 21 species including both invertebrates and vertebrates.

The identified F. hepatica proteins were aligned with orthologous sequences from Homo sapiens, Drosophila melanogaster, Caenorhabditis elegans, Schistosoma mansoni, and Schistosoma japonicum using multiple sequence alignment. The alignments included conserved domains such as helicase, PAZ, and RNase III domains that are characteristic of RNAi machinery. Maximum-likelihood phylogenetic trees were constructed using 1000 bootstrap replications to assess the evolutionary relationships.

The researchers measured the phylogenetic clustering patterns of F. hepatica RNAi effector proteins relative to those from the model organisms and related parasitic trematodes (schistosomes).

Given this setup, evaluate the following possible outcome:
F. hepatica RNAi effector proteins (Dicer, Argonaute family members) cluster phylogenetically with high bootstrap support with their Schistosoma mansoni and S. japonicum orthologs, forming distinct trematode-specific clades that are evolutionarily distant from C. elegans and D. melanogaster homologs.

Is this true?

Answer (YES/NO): NO